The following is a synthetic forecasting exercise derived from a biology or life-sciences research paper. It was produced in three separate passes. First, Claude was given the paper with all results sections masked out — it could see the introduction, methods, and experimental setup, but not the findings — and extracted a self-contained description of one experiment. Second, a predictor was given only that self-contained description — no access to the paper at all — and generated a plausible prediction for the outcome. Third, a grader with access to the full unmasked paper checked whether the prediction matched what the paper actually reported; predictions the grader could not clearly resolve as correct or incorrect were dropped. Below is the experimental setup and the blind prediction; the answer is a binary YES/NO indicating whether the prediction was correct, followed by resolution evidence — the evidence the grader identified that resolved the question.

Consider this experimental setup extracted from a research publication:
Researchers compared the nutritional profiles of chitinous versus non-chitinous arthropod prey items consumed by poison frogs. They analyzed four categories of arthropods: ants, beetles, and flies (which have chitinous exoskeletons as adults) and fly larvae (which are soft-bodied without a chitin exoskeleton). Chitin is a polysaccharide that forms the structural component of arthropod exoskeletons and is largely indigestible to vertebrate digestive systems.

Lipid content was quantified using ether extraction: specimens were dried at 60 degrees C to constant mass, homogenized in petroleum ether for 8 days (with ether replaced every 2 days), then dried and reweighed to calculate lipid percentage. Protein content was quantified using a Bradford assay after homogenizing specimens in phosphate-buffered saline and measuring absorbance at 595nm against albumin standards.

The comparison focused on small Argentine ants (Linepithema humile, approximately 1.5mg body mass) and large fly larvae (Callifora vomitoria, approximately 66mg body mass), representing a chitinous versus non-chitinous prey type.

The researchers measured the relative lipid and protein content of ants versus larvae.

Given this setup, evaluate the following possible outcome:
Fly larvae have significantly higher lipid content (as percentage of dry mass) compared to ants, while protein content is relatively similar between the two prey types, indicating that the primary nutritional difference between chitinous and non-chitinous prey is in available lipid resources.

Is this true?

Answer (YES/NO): NO